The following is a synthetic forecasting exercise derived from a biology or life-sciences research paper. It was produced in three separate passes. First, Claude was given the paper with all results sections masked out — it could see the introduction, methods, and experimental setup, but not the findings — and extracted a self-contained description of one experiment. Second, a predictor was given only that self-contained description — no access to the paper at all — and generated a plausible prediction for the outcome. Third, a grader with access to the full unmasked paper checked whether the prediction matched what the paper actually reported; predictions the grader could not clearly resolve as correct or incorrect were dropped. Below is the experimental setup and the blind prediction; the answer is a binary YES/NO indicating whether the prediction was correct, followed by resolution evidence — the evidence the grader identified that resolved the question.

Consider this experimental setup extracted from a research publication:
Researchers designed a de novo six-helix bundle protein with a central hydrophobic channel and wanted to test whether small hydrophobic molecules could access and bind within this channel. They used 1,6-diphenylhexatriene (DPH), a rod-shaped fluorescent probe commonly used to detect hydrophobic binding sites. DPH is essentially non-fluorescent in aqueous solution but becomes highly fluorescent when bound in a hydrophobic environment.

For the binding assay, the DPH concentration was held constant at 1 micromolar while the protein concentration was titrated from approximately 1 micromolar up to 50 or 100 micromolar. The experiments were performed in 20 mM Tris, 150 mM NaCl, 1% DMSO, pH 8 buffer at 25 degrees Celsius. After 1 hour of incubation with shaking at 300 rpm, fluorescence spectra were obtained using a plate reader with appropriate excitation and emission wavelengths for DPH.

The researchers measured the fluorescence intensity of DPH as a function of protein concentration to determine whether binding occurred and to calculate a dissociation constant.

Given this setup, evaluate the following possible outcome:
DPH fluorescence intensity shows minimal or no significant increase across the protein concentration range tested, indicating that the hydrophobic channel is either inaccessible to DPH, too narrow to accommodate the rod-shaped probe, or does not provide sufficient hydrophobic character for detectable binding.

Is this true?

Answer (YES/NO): NO